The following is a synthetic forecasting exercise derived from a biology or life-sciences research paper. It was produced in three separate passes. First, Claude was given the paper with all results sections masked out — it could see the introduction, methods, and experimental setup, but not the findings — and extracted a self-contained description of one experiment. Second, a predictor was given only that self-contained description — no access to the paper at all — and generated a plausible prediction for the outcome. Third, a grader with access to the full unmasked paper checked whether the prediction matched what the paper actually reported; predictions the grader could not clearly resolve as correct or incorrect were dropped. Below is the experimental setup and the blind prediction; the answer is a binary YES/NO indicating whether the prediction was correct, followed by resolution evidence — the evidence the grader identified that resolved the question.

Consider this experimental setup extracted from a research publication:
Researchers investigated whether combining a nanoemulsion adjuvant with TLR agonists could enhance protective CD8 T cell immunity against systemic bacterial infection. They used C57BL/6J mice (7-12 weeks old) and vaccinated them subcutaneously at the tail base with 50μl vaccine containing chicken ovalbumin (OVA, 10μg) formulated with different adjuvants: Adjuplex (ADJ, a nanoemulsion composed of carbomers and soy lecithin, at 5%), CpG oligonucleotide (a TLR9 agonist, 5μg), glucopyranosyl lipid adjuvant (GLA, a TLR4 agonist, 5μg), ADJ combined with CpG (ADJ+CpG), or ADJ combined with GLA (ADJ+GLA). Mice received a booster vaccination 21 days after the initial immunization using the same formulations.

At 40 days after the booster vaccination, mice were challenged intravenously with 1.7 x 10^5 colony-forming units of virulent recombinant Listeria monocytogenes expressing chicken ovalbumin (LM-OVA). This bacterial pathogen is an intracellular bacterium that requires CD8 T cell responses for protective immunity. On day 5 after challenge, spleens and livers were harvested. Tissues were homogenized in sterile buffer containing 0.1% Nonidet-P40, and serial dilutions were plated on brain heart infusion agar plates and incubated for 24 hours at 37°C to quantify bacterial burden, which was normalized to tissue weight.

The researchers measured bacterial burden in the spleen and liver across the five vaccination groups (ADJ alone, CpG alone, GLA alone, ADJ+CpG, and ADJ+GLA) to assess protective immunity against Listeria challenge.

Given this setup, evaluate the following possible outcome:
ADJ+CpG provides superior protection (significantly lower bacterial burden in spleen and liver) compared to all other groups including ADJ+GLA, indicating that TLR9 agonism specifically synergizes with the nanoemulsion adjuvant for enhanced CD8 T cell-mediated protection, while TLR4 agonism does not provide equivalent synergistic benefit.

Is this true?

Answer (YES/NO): NO